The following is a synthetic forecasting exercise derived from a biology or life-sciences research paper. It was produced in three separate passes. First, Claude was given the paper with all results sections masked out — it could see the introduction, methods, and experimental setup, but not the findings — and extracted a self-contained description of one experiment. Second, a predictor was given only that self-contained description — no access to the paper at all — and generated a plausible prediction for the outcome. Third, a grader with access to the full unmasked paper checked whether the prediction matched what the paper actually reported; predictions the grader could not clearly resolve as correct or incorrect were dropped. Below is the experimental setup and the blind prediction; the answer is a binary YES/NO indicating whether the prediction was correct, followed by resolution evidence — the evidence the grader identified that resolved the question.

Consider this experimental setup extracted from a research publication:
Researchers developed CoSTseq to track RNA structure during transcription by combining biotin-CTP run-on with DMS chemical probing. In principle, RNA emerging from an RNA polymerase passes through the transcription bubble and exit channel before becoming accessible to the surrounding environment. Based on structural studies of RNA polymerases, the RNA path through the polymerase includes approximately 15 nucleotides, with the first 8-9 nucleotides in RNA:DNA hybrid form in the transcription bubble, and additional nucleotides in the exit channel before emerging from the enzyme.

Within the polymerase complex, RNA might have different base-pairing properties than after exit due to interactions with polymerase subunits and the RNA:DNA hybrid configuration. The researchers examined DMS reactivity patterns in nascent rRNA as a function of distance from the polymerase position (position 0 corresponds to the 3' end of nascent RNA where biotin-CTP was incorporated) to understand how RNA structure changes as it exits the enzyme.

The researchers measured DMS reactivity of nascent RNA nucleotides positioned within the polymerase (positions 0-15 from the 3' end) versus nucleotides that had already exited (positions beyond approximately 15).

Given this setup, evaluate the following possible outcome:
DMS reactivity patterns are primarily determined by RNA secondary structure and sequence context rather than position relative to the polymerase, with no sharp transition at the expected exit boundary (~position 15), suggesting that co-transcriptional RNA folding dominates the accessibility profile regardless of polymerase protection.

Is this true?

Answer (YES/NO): NO